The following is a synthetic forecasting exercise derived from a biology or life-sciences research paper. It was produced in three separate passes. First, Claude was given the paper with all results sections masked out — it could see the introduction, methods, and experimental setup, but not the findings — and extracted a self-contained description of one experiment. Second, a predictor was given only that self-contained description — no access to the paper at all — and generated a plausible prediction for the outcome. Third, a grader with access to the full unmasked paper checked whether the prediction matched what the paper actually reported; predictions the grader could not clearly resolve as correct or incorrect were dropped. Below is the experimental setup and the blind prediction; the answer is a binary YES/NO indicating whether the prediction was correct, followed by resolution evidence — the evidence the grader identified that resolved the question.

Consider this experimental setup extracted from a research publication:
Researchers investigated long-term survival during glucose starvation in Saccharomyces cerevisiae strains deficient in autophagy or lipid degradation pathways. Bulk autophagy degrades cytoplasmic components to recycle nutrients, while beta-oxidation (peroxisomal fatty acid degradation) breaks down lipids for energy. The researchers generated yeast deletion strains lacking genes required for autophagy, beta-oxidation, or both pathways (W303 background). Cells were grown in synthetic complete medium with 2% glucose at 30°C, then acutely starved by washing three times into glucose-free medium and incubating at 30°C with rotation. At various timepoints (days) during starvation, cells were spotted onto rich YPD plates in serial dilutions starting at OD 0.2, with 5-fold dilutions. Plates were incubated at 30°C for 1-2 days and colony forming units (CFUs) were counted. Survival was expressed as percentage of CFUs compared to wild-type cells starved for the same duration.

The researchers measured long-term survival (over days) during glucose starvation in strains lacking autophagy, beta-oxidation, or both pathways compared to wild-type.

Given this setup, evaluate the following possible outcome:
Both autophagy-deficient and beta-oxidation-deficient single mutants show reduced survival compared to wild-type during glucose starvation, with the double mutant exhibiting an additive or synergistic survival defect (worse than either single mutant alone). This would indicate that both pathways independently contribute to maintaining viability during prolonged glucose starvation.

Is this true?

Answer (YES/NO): YES